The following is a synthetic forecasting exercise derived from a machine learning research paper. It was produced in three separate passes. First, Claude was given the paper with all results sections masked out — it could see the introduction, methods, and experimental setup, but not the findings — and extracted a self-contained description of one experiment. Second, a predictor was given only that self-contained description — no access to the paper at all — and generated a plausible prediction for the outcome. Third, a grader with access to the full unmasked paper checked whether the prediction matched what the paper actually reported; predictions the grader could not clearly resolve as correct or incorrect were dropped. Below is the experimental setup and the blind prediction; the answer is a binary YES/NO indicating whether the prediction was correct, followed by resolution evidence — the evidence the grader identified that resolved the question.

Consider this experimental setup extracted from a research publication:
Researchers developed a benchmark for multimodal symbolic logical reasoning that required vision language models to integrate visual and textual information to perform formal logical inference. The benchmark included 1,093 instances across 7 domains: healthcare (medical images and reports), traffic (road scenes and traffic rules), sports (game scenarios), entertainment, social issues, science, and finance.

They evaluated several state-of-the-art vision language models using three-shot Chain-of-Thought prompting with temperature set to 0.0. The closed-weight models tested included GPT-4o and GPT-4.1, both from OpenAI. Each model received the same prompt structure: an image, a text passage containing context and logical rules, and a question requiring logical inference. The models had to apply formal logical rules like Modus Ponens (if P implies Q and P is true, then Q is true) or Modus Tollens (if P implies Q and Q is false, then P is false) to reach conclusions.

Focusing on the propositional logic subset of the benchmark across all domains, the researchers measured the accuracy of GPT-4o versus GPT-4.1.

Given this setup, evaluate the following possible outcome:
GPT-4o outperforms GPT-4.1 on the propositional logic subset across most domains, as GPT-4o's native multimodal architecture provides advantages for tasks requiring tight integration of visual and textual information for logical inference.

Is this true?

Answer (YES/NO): NO